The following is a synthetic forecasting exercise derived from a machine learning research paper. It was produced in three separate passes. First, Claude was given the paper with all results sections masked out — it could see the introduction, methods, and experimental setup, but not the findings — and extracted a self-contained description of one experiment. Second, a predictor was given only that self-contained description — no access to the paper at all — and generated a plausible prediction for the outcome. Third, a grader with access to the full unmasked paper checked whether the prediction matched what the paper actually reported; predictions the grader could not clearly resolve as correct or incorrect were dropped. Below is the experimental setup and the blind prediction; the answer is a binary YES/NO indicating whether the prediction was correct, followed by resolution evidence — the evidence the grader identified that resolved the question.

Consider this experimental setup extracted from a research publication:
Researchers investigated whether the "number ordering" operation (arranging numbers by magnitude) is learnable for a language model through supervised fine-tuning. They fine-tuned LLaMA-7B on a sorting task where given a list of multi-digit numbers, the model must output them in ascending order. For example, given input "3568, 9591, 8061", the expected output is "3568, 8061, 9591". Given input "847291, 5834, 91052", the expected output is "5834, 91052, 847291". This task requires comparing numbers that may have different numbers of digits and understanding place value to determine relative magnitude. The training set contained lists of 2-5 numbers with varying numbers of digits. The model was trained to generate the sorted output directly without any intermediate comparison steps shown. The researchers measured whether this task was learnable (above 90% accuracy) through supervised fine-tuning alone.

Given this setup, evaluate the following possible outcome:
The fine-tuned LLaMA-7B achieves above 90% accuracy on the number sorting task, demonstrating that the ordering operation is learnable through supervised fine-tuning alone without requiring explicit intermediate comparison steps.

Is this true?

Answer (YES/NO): YES